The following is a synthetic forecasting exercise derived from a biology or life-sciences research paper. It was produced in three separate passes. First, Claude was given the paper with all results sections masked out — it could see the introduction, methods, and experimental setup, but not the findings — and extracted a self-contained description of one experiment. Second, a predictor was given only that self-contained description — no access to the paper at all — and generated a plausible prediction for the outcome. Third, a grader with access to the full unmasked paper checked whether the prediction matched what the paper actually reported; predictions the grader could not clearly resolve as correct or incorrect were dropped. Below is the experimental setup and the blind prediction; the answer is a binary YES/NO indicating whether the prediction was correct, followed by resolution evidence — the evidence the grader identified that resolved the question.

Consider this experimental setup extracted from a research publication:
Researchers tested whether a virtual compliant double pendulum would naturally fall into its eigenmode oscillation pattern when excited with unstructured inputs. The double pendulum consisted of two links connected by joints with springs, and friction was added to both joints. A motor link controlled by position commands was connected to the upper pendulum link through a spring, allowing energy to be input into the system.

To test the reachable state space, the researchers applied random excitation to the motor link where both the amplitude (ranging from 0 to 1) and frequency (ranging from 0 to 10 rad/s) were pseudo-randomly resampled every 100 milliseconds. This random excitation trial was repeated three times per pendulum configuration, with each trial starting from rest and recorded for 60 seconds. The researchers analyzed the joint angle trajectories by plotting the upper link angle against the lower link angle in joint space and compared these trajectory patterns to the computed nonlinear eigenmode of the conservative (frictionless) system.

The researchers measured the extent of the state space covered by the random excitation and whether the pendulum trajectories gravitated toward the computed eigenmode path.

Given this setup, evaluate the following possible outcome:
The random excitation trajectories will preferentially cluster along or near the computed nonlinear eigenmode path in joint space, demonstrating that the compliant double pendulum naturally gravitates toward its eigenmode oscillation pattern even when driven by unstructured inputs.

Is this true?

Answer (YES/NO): NO